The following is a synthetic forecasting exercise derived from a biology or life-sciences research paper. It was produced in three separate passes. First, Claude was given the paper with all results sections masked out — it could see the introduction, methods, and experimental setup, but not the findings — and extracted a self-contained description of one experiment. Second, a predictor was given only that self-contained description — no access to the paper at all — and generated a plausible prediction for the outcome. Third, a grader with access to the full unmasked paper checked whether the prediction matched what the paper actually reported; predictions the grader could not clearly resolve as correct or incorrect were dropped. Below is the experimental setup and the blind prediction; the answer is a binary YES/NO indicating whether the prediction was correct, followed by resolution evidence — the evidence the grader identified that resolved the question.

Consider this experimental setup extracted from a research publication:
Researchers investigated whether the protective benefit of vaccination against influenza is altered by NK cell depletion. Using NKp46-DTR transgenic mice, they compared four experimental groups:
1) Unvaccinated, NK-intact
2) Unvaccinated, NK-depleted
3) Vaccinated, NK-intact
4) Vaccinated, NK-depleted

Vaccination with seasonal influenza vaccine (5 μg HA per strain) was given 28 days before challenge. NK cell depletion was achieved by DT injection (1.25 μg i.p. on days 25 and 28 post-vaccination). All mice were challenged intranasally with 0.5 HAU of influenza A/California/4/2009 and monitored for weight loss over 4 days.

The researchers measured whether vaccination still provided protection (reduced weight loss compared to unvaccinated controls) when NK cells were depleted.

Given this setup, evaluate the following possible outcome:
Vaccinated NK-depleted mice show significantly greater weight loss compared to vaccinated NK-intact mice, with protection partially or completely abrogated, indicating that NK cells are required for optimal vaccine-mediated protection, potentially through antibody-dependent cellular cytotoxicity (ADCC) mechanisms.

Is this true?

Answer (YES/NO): YES